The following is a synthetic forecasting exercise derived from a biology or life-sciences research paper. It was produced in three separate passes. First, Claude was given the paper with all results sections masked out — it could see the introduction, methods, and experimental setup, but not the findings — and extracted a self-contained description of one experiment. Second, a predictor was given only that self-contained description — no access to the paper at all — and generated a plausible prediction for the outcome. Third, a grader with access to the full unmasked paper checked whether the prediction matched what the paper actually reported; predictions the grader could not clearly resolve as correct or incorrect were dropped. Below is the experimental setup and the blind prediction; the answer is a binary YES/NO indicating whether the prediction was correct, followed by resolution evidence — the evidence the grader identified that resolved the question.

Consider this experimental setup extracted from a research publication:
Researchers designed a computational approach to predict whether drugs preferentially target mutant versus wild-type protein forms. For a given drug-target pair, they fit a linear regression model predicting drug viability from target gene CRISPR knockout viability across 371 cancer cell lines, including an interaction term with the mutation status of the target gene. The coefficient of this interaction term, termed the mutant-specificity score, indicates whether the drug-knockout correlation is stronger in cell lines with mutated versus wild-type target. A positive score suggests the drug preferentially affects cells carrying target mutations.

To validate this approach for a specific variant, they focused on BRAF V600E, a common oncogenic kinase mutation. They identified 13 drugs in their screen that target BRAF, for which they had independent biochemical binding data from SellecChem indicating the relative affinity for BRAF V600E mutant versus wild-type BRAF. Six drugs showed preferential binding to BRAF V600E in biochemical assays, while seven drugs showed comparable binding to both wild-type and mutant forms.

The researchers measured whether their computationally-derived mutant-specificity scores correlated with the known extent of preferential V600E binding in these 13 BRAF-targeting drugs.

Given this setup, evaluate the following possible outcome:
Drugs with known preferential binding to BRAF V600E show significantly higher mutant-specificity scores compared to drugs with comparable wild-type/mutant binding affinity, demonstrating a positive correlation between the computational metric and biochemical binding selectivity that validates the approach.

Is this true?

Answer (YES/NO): YES